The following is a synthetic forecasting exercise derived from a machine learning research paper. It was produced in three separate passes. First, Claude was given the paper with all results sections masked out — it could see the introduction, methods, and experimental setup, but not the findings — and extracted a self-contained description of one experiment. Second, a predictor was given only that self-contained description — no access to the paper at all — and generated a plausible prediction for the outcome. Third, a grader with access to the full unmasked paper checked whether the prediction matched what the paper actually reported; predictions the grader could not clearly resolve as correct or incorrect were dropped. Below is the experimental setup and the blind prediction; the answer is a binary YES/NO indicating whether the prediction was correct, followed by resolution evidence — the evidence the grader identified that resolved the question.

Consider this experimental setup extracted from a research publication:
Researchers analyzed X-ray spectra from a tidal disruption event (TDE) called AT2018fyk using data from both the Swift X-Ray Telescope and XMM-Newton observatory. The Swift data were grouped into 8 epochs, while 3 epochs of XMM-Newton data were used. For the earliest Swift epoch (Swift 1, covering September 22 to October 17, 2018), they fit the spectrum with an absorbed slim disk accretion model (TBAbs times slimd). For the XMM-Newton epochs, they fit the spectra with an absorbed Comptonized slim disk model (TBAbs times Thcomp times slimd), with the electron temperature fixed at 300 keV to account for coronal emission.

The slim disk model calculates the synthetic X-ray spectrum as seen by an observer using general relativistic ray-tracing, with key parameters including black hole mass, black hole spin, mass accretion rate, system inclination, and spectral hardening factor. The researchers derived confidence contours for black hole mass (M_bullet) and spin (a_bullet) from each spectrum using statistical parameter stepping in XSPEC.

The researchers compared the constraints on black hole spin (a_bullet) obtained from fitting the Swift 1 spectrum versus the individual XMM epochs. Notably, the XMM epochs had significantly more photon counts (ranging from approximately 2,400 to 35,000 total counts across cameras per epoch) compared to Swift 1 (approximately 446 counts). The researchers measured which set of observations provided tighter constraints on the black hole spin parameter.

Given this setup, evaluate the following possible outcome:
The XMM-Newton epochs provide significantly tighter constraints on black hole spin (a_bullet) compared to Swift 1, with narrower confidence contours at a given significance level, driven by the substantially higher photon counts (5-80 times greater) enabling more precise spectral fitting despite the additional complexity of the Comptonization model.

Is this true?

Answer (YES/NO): NO